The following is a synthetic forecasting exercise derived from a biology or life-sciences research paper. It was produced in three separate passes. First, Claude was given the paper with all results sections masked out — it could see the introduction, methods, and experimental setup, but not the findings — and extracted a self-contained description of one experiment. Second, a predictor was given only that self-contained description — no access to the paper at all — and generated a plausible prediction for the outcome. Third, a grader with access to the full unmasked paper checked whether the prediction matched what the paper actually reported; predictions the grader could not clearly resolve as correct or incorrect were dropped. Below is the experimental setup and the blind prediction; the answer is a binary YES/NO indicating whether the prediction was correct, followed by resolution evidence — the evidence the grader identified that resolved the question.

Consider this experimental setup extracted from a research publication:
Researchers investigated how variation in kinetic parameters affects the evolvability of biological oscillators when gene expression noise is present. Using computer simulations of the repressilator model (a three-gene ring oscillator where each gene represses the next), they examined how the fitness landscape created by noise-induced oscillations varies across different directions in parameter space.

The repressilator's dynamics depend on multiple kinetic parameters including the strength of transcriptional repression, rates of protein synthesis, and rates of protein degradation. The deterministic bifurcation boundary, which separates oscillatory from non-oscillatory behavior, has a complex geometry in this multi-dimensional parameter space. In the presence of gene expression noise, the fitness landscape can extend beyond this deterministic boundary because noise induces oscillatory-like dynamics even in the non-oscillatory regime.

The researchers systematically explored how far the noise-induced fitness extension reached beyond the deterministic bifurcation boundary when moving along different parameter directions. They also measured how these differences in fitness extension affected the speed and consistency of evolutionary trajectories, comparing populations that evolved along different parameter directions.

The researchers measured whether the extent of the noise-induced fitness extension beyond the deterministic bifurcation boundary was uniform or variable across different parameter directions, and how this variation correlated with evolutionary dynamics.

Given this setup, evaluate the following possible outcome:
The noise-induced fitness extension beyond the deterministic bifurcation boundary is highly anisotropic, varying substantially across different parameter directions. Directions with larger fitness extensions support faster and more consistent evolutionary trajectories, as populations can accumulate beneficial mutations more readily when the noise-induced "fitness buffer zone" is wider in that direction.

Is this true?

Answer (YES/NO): YES